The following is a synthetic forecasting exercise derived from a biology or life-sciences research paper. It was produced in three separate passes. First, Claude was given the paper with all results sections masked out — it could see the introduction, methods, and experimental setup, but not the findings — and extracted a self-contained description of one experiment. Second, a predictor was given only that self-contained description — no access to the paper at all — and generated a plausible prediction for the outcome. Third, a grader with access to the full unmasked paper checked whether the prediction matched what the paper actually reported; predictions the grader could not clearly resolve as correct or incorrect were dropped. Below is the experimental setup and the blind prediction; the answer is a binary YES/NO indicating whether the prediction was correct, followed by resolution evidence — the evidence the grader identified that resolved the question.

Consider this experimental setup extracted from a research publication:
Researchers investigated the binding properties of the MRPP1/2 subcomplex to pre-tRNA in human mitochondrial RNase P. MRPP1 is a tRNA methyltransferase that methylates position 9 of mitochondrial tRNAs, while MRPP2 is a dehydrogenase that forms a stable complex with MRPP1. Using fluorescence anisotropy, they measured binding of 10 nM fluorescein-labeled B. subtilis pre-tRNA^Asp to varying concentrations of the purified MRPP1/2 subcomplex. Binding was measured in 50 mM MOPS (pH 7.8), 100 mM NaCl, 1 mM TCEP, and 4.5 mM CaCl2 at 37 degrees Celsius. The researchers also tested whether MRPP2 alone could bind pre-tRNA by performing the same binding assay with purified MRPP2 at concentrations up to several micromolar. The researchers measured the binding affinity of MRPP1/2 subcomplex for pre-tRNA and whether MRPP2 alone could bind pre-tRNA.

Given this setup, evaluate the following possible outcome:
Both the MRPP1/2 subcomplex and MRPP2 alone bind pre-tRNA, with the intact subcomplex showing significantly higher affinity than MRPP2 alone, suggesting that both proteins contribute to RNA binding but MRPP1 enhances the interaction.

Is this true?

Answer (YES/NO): NO